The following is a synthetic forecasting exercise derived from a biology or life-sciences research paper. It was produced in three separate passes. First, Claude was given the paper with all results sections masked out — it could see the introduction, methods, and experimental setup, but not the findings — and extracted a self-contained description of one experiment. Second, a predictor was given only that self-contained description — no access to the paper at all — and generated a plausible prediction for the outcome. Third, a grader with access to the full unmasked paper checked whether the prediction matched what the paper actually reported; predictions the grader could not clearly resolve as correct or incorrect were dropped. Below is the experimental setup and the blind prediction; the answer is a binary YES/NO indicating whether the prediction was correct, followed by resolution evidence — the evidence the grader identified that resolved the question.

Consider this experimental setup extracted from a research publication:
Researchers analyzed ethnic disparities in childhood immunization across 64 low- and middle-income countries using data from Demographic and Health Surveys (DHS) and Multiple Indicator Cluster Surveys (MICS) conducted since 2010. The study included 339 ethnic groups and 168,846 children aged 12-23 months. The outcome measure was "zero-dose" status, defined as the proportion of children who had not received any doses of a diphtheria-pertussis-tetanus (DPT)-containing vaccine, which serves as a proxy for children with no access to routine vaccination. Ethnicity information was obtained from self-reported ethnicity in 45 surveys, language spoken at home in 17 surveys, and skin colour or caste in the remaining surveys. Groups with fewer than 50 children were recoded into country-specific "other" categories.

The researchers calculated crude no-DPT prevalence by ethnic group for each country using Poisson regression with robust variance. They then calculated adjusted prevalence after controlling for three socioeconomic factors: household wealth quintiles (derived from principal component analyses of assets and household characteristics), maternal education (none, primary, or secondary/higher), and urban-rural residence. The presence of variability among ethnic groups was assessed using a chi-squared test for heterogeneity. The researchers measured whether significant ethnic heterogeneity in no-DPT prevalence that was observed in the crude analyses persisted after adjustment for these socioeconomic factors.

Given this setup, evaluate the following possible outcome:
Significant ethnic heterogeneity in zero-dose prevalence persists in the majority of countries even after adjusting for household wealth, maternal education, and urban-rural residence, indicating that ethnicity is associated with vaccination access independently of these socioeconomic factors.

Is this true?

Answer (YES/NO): YES